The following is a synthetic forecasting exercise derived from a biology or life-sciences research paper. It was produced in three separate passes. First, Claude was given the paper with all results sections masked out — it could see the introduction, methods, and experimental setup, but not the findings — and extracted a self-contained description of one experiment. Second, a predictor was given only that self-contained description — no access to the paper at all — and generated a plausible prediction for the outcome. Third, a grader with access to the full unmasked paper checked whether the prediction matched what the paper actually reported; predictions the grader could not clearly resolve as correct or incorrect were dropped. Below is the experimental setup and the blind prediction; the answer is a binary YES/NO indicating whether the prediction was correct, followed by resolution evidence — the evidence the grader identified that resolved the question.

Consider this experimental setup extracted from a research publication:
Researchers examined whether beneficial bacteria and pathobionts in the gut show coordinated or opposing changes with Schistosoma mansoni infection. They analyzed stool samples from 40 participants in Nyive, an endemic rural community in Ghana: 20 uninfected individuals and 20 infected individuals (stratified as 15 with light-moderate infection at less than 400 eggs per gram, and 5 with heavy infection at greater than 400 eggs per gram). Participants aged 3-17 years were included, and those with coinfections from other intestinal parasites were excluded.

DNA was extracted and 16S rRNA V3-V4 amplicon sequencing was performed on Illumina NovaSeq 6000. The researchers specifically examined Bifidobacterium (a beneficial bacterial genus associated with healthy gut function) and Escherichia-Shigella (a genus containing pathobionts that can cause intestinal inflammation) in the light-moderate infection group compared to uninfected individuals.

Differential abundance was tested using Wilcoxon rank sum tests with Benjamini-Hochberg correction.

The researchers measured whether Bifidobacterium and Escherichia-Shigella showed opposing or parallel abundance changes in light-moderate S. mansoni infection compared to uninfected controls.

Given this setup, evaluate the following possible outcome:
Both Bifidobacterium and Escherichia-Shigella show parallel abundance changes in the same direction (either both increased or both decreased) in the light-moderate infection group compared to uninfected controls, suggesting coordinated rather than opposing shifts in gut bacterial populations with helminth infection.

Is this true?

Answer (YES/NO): NO